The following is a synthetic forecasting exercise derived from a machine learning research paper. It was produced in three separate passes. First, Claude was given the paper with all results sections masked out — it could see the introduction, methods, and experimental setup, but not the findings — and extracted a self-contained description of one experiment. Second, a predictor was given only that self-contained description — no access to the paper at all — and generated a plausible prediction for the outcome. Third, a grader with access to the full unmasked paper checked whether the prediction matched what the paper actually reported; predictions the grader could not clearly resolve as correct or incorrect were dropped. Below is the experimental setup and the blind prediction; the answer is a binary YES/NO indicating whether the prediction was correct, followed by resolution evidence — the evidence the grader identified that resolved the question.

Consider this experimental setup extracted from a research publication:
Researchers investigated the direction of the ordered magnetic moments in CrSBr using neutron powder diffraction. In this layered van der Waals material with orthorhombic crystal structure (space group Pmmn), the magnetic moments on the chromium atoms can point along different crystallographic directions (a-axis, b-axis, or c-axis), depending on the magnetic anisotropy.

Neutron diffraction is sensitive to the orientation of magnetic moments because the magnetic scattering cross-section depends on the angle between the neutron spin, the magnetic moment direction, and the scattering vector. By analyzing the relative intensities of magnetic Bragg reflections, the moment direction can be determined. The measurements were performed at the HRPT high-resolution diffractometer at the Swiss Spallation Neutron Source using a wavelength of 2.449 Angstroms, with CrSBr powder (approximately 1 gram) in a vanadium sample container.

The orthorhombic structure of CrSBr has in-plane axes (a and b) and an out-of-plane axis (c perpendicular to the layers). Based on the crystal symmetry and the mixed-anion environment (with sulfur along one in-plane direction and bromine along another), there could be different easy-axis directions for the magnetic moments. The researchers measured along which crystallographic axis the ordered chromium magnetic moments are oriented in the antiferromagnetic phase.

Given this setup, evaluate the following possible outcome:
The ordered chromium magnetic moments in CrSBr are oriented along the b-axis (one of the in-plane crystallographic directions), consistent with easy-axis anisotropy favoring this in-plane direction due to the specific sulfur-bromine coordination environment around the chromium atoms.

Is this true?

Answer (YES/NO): YES